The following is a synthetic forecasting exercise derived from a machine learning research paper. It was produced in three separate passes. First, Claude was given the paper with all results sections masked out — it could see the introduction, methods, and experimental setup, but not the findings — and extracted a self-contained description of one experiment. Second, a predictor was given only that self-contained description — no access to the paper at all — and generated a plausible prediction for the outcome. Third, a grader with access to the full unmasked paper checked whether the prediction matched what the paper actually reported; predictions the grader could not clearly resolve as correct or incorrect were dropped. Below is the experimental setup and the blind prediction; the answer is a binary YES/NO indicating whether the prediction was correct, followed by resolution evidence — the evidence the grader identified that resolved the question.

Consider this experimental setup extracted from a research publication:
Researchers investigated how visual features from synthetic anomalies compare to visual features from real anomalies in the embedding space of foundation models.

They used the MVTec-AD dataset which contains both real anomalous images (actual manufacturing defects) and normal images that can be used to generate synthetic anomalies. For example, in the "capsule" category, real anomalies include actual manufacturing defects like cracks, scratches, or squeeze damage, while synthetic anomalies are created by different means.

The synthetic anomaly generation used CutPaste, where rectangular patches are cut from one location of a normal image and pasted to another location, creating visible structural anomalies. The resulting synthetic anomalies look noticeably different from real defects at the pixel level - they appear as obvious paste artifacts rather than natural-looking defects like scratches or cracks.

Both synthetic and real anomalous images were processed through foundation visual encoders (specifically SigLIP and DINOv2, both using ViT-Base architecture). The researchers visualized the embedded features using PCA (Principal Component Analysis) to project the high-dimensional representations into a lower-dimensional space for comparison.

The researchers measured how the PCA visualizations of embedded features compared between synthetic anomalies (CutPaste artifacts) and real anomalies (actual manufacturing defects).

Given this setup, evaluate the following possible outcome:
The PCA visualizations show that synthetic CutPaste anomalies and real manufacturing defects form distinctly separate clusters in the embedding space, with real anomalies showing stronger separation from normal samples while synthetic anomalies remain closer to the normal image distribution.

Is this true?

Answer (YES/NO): NO